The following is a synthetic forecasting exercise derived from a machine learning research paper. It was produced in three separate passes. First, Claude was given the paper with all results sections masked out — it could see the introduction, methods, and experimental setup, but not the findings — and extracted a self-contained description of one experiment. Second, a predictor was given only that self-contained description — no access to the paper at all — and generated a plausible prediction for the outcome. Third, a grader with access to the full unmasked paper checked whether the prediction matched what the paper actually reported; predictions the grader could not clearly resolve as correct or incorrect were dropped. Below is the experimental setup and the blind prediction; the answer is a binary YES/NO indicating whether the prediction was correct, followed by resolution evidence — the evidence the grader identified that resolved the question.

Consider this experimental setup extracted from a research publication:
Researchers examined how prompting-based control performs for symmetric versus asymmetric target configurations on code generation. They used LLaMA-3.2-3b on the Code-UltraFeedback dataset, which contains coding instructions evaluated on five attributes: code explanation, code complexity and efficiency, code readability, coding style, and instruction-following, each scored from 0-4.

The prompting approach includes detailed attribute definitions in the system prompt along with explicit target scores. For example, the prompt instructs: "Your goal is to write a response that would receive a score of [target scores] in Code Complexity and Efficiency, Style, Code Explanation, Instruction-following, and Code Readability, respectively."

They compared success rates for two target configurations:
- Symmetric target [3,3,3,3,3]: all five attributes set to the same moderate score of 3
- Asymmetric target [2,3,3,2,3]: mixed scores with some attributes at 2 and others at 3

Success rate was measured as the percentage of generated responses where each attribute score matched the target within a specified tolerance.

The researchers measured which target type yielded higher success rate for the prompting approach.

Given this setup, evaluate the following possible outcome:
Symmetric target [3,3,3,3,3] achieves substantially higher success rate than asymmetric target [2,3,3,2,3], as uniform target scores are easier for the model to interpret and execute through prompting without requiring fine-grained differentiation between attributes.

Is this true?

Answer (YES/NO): YES